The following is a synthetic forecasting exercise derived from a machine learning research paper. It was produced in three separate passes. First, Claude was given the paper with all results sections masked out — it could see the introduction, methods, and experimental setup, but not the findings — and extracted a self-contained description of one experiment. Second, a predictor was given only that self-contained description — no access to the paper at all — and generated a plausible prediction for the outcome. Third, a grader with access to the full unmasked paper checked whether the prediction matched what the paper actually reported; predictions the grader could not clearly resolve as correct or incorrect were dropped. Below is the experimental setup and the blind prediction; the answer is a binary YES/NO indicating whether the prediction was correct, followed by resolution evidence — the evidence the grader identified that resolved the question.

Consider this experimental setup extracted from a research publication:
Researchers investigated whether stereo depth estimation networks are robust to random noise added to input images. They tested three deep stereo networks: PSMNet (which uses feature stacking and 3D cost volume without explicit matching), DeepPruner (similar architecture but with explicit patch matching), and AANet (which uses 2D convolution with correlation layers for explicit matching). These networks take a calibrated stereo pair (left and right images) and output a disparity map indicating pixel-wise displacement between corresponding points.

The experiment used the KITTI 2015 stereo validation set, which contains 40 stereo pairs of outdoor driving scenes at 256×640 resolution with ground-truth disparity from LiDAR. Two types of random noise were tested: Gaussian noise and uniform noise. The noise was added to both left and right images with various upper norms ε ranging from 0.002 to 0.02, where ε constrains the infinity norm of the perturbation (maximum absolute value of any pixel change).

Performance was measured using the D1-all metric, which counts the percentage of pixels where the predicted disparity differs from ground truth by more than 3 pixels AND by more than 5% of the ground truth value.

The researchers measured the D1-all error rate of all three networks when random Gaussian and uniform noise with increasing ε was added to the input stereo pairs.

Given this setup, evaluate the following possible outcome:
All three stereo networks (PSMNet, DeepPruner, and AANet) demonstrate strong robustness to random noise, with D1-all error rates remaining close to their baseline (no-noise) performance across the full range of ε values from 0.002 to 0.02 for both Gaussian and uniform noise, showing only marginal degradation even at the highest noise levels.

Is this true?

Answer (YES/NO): YES